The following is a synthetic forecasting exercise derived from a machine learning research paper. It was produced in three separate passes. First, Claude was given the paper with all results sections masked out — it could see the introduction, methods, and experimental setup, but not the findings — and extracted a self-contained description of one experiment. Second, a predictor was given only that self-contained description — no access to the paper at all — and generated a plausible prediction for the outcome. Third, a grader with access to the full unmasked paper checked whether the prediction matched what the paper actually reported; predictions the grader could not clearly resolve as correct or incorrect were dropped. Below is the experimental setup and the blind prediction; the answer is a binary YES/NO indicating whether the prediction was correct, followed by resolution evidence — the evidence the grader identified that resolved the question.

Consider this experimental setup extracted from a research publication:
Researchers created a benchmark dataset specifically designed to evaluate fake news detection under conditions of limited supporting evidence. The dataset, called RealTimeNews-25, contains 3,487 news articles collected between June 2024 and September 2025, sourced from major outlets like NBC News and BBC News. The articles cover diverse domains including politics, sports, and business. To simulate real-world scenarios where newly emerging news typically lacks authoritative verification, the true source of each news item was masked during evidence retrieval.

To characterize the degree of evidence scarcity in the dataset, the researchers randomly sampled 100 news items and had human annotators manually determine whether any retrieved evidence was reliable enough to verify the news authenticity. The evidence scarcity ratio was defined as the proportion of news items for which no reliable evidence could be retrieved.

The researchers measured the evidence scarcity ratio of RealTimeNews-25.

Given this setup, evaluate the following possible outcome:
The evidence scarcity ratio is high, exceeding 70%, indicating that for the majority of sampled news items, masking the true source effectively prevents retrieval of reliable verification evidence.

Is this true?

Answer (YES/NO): NO